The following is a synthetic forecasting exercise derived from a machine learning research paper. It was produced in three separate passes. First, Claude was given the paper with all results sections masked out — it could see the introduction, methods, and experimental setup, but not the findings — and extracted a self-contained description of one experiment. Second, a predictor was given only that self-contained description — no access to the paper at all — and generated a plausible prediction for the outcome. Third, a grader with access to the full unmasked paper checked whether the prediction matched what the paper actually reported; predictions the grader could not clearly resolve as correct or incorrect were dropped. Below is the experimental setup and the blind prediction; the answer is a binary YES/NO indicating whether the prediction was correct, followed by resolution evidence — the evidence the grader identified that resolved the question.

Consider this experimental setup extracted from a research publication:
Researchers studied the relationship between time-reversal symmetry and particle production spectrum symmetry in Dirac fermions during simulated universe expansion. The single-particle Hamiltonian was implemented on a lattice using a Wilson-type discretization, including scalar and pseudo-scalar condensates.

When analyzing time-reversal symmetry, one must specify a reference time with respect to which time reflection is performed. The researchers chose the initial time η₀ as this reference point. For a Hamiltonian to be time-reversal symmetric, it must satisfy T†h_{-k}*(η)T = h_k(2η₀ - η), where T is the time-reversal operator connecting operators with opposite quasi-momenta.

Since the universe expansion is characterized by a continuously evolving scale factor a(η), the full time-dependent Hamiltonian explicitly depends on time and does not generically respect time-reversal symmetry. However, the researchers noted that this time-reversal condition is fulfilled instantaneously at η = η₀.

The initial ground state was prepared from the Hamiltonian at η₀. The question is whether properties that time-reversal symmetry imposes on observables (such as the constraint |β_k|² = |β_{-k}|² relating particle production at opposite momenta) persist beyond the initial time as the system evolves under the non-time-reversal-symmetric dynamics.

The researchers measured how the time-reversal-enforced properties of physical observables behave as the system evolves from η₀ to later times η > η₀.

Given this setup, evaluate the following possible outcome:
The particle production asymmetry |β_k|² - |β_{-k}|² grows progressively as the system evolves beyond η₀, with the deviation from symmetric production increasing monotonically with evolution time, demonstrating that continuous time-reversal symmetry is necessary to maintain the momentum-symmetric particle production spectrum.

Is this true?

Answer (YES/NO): NO